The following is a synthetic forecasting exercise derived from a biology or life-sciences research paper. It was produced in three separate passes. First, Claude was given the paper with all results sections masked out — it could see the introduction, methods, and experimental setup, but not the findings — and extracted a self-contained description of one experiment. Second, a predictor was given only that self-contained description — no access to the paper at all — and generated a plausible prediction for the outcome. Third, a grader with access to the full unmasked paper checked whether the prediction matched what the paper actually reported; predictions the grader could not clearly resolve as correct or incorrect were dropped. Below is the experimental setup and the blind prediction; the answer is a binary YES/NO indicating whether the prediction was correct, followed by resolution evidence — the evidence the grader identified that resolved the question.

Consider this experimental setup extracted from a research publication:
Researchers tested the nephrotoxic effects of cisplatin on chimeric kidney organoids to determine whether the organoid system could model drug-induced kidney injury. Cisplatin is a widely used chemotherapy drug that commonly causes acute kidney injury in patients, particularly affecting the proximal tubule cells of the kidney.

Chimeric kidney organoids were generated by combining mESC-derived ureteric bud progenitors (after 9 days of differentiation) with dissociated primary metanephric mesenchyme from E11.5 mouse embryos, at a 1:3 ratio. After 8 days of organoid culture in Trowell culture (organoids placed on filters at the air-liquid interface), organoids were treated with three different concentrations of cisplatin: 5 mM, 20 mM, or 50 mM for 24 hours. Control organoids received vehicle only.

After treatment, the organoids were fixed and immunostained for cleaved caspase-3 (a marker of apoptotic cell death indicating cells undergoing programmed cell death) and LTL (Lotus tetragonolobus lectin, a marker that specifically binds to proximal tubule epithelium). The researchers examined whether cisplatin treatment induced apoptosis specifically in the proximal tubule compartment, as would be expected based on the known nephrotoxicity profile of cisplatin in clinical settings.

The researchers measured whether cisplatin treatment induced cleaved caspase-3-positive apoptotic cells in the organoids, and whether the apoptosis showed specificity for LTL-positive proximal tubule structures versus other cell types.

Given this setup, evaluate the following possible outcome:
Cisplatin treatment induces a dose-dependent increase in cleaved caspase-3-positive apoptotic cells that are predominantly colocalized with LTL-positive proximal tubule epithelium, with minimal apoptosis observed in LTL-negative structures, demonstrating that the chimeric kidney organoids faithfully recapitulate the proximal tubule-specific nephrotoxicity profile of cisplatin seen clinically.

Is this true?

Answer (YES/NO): YES